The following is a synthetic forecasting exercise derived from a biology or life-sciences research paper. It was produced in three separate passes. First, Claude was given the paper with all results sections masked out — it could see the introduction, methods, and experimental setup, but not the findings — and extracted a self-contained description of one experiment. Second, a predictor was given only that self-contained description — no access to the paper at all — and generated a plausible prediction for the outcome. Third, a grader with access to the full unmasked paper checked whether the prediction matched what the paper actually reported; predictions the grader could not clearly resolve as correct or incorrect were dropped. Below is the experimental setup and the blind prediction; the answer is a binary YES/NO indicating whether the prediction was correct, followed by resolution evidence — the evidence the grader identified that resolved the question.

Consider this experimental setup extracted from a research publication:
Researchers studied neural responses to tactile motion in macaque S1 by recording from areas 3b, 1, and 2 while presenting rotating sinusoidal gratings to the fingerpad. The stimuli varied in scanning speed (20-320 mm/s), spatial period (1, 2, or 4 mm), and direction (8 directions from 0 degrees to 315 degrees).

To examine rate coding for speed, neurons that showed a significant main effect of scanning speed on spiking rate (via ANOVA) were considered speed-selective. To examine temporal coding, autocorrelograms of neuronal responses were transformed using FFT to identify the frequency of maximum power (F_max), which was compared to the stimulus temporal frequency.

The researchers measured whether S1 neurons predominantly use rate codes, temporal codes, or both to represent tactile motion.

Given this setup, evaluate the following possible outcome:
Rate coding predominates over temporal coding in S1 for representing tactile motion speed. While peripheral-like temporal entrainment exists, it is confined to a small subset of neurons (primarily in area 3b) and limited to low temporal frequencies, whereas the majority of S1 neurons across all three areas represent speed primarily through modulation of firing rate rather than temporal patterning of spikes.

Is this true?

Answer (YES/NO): NO